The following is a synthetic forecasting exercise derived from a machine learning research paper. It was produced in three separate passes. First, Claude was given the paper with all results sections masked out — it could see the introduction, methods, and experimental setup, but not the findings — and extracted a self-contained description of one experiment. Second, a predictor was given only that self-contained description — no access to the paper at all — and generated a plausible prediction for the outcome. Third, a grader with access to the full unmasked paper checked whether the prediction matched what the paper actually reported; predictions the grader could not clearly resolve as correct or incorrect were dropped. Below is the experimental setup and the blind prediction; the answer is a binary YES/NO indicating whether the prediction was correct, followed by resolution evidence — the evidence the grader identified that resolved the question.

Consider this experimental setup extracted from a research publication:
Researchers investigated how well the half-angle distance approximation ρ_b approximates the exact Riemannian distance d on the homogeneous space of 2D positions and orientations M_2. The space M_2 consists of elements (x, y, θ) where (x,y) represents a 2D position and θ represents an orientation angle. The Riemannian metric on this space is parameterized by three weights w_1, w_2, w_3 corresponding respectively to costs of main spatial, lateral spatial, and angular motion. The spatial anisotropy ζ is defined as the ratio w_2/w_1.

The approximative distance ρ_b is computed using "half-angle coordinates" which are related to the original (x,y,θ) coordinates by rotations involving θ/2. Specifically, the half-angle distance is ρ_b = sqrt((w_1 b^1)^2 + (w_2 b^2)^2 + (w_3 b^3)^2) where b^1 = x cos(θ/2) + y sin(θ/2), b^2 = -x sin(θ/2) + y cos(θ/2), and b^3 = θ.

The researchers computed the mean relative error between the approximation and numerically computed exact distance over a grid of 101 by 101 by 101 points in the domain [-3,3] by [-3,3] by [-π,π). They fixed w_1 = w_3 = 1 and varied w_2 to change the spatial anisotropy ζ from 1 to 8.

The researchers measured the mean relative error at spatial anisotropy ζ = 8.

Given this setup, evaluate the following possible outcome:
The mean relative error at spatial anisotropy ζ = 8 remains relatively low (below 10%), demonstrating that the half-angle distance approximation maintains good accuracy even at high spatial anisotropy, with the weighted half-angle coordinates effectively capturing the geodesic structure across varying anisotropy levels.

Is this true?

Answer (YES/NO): NO